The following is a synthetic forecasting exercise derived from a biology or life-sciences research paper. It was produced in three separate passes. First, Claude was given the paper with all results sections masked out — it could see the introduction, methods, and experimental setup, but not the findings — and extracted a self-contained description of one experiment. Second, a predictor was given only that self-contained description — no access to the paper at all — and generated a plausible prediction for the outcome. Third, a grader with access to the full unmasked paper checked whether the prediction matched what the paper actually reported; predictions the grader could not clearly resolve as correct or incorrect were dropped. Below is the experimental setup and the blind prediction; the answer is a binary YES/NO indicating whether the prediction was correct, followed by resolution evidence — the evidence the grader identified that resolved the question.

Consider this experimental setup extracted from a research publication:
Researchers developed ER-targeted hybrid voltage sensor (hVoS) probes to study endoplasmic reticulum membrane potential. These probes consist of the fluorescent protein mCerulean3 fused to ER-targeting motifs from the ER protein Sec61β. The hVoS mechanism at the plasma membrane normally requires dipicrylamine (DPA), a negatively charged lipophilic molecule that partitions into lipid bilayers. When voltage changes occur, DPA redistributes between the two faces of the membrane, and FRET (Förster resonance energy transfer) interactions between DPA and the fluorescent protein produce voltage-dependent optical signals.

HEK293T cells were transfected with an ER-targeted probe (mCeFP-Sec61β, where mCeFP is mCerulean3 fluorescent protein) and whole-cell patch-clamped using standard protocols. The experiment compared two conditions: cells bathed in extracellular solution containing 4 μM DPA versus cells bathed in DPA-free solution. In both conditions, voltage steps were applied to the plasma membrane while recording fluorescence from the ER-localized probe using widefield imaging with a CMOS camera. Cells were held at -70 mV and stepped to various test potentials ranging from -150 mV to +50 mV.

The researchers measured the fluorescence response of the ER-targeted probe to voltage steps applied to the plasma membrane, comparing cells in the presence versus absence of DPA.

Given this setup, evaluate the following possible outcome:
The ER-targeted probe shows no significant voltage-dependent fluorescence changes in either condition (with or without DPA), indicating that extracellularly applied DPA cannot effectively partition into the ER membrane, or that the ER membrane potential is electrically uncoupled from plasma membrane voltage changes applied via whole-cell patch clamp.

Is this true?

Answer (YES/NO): NO